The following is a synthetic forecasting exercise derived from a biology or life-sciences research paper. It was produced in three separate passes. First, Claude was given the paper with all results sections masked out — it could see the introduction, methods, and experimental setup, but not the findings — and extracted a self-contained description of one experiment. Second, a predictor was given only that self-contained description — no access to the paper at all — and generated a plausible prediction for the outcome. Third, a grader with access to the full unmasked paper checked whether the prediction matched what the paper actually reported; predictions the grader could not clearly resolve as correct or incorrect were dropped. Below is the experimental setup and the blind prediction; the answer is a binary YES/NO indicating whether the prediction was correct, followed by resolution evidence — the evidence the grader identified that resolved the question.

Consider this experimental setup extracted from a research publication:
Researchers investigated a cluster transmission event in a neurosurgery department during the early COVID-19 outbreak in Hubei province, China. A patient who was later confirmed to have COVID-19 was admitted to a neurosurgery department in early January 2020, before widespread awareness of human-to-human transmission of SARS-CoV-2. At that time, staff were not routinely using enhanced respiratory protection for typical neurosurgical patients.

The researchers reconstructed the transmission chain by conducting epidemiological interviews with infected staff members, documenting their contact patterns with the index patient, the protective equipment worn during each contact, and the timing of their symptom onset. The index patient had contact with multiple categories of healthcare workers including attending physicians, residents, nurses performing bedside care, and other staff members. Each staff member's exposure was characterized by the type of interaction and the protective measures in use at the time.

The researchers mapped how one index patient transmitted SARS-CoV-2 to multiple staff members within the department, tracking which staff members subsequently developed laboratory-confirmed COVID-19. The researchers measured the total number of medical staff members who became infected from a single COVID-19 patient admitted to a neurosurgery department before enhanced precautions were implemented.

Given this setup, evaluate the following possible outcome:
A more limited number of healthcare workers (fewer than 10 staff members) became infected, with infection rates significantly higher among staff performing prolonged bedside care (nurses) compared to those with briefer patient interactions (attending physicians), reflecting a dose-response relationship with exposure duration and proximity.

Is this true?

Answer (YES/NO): NO